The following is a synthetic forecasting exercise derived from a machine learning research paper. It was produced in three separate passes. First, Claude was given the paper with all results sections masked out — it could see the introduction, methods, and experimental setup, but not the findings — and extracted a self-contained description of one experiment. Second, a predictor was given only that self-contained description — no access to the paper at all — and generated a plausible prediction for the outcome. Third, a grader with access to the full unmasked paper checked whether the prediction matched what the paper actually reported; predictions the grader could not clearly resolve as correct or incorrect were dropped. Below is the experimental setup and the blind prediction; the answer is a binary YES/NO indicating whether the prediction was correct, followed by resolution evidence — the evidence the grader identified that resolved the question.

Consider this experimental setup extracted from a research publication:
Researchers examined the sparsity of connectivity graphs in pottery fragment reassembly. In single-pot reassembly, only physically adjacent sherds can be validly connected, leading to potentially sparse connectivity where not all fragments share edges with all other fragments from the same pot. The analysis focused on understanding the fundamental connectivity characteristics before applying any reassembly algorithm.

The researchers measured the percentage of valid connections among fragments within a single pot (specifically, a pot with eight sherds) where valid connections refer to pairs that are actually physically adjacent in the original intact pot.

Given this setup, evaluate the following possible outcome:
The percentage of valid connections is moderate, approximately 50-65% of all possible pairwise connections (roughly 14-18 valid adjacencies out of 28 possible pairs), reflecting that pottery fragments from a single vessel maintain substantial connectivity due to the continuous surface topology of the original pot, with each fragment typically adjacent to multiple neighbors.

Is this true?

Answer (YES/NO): NO